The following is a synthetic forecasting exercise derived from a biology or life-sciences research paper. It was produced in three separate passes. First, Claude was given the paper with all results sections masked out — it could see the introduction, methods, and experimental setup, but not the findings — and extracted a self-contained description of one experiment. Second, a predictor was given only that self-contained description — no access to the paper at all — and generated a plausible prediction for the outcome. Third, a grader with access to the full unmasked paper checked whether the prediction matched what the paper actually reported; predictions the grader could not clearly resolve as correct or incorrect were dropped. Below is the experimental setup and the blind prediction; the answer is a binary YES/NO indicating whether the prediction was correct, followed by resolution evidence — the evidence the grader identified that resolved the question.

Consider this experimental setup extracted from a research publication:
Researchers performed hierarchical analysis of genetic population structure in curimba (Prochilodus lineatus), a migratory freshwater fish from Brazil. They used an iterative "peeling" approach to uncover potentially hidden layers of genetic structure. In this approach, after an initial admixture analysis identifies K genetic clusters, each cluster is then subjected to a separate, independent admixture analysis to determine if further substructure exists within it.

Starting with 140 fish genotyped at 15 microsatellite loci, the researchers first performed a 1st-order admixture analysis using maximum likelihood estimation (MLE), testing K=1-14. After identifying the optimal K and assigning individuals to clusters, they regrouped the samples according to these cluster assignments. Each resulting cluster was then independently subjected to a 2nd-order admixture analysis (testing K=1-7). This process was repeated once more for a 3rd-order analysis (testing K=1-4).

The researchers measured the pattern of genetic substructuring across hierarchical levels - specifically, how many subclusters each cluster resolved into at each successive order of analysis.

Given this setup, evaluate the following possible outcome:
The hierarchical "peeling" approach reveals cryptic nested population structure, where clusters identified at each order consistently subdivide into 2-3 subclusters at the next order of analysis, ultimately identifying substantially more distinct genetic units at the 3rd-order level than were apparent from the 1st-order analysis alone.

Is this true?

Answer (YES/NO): YES